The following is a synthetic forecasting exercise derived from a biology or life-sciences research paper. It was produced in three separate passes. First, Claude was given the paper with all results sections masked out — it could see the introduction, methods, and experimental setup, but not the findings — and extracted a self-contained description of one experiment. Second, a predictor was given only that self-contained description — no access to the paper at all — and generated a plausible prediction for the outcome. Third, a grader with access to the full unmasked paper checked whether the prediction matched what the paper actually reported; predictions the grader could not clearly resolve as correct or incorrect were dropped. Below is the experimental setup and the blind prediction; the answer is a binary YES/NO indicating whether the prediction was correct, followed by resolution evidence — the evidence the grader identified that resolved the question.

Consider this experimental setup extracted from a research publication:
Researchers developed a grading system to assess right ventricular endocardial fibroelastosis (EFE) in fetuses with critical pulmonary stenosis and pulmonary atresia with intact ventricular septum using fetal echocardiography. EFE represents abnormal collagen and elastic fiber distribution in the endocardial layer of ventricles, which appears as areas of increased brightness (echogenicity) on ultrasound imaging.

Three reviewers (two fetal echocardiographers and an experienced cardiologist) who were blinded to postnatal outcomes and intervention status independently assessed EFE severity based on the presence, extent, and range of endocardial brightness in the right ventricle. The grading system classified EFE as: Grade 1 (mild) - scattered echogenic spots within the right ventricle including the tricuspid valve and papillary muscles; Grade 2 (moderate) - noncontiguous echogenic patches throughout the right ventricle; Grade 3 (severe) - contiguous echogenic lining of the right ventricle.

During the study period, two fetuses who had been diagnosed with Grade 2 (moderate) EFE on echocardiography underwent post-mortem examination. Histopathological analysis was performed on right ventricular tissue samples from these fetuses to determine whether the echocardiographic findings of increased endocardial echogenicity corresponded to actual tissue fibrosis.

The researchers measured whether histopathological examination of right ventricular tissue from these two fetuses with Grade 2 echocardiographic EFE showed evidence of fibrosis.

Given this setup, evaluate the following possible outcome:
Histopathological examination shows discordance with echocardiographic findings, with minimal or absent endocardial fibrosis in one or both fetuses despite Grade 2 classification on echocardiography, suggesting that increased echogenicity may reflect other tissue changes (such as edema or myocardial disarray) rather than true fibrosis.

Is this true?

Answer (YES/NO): NO